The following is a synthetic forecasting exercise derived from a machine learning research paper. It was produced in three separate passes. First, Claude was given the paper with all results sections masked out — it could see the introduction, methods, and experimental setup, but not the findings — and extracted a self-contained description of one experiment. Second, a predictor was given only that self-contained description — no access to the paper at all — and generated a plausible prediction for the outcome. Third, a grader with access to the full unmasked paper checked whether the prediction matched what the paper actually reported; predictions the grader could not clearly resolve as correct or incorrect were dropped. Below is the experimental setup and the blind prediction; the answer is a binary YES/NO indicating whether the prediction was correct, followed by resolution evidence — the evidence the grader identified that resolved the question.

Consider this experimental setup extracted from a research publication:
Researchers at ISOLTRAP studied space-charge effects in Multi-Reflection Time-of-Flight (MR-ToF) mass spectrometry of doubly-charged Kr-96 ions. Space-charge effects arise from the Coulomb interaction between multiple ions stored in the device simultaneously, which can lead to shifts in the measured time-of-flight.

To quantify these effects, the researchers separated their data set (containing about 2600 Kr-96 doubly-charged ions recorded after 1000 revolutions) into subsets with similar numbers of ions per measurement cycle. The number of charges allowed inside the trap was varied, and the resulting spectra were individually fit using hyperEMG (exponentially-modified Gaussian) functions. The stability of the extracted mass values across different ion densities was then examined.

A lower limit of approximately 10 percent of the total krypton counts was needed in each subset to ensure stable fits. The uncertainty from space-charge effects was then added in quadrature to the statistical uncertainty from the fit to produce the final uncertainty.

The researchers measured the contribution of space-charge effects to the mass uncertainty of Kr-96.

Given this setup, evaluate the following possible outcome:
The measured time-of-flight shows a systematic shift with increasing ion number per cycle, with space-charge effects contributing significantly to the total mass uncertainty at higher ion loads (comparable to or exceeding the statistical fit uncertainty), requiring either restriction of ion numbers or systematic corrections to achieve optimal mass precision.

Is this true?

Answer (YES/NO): NO